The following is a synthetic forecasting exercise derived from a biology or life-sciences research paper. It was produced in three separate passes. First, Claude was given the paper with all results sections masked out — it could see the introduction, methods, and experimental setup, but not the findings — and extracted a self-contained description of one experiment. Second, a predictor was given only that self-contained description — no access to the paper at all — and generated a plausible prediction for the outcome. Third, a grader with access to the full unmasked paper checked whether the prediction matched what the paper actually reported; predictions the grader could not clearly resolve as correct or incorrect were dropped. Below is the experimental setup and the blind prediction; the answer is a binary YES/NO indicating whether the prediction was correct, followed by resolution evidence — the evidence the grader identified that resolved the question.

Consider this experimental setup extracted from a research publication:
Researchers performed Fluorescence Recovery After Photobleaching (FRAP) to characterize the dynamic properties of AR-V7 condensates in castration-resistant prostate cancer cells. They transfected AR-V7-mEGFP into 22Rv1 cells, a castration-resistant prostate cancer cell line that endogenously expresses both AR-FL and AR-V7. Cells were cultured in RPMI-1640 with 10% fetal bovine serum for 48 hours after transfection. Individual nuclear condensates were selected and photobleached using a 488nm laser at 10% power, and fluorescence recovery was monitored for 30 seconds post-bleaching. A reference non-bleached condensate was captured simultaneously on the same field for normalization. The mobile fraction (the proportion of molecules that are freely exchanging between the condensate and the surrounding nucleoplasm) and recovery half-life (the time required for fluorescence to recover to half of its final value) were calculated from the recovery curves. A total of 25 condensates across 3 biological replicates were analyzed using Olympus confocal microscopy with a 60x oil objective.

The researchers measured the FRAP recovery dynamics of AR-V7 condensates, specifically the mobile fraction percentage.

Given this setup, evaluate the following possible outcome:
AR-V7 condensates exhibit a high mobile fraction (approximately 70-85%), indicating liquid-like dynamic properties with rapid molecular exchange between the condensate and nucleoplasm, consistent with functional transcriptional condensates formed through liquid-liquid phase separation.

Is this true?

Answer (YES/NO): NO